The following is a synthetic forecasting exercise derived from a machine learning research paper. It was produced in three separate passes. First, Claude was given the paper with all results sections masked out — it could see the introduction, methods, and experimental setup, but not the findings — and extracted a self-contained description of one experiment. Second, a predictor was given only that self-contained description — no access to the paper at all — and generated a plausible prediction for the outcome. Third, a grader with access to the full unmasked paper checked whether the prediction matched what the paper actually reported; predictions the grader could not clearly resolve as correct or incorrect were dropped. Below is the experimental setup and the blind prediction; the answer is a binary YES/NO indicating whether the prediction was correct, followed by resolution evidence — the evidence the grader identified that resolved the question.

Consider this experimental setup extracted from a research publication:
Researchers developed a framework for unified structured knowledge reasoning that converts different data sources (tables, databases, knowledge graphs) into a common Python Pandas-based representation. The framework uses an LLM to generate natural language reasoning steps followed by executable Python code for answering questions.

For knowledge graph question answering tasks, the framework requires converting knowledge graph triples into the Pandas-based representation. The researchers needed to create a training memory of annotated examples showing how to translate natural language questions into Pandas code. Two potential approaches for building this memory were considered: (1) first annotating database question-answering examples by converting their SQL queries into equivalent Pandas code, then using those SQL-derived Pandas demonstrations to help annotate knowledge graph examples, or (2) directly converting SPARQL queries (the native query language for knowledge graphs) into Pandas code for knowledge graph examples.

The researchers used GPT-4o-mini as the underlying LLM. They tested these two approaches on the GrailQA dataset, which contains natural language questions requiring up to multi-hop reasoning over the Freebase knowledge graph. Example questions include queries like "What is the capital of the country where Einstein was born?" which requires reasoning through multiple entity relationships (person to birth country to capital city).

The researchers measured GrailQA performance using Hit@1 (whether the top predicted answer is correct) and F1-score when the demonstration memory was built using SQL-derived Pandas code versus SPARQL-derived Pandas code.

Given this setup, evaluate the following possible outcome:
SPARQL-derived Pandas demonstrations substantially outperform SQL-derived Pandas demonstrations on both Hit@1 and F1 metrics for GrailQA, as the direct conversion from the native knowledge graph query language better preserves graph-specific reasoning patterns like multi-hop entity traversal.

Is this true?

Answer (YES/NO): NO